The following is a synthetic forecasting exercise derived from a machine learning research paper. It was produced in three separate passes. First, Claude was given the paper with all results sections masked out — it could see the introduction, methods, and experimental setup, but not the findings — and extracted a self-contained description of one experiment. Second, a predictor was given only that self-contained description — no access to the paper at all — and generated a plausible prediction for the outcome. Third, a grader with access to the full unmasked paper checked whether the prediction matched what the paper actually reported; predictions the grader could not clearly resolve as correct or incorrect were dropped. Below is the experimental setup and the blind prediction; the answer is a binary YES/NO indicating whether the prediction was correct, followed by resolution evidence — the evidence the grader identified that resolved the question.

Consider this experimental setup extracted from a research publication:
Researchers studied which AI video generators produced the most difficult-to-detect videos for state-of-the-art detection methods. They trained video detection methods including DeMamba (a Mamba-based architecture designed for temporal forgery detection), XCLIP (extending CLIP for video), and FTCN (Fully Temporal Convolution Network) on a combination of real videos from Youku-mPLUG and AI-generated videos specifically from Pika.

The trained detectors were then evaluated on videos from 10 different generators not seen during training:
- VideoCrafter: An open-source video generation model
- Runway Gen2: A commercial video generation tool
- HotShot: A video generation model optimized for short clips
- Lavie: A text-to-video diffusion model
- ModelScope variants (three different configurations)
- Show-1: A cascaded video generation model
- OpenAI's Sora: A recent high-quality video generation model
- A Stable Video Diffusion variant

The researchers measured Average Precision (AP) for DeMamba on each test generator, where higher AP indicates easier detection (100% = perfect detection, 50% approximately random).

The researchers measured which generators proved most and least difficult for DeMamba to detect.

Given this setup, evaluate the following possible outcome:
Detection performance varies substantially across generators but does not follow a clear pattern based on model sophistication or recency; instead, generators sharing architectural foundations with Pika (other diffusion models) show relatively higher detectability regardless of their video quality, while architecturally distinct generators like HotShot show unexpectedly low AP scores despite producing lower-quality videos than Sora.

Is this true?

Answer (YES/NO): NO